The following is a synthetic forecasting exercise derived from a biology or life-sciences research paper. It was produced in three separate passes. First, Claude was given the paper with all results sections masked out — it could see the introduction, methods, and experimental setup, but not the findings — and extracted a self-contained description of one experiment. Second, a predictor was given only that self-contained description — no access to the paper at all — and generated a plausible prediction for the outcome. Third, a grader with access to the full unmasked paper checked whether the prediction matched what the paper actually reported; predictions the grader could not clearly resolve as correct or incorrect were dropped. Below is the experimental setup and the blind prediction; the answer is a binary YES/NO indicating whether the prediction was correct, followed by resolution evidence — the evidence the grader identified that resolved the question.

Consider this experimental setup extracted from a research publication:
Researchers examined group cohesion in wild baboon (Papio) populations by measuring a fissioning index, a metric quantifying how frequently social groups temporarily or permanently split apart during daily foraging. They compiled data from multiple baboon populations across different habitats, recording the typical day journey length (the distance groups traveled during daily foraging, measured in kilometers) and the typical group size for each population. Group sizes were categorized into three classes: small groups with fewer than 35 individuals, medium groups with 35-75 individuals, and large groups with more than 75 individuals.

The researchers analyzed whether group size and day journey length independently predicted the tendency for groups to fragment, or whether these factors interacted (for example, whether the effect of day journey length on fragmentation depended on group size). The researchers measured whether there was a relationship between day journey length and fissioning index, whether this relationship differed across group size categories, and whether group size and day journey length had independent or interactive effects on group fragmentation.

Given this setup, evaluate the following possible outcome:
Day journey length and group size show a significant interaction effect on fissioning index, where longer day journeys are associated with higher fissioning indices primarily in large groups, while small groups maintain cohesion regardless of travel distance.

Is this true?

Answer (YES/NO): NO